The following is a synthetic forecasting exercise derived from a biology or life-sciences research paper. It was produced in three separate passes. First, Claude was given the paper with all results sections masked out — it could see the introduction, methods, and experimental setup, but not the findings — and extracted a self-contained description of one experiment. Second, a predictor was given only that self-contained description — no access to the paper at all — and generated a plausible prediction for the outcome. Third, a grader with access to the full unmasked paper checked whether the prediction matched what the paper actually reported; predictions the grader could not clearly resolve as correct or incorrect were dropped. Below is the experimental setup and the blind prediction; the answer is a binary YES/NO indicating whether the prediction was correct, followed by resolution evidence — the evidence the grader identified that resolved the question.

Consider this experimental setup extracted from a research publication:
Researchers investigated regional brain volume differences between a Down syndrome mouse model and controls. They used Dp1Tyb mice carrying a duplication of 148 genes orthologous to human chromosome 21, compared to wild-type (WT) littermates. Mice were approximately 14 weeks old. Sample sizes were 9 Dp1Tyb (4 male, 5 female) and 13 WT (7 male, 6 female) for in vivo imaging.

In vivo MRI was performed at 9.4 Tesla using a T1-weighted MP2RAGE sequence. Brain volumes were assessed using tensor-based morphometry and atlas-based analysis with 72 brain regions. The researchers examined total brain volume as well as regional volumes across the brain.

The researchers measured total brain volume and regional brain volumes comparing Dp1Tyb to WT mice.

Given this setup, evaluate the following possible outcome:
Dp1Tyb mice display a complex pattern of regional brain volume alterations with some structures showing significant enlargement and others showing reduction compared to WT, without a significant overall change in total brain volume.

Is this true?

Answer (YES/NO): YES